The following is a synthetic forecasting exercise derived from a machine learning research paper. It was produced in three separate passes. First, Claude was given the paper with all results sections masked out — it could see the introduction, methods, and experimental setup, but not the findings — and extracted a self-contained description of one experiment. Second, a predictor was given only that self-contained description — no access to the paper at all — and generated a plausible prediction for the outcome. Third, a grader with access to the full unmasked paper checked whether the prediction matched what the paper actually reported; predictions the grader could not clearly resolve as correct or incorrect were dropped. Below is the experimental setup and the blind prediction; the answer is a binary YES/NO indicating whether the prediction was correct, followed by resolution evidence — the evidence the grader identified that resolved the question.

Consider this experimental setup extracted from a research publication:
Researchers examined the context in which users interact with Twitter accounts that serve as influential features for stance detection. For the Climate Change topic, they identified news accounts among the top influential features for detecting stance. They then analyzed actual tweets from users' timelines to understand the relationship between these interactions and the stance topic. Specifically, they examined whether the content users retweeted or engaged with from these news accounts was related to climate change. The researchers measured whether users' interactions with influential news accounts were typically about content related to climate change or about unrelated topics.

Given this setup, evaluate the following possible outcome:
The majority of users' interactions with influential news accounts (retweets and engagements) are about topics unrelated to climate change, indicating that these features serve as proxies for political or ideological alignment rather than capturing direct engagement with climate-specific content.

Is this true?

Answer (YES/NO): YES